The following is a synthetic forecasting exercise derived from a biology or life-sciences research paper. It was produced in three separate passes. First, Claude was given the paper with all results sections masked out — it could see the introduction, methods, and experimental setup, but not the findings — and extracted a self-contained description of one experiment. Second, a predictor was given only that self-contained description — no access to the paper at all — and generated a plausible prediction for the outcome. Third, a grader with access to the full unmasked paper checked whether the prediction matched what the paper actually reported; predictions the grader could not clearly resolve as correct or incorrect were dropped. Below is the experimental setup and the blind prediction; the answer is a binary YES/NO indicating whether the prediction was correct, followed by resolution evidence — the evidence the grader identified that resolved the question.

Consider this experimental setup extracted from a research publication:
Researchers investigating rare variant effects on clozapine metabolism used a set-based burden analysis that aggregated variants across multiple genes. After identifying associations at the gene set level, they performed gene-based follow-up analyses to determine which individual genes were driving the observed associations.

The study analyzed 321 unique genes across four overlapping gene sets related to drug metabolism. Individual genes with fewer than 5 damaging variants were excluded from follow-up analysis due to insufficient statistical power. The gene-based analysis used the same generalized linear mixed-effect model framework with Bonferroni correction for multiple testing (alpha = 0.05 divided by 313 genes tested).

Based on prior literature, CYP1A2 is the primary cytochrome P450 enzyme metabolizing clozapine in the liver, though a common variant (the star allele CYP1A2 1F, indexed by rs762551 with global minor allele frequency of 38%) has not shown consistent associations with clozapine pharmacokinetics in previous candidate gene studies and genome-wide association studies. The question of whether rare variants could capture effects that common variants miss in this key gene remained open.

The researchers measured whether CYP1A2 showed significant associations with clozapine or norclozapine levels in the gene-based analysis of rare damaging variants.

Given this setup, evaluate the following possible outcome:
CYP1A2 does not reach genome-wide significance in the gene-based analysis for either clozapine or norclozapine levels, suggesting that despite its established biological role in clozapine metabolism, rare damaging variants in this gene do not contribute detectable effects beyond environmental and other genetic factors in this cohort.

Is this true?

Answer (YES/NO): NO